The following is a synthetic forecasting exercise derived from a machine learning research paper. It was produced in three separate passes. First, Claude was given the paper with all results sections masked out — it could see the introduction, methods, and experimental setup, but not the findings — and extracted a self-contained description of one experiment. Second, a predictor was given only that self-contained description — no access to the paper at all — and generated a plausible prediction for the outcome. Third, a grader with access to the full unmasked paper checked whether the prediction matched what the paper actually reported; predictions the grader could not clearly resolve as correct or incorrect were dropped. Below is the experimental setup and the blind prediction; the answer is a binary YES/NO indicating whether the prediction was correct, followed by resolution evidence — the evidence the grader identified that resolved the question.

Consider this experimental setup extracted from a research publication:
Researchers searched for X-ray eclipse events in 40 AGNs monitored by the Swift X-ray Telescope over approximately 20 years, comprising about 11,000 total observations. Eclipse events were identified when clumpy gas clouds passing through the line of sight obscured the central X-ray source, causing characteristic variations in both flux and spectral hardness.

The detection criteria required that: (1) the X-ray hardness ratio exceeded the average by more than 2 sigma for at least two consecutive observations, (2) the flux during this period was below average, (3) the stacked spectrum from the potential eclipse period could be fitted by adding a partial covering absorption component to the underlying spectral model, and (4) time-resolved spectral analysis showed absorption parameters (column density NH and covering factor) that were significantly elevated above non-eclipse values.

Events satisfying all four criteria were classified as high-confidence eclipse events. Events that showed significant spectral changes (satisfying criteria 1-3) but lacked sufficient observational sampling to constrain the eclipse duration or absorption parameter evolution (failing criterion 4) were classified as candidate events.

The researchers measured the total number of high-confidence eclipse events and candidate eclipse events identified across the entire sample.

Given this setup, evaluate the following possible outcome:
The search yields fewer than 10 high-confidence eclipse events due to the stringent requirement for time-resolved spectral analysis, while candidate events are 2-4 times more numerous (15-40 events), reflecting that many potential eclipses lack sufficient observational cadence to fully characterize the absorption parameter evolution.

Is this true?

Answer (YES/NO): NO